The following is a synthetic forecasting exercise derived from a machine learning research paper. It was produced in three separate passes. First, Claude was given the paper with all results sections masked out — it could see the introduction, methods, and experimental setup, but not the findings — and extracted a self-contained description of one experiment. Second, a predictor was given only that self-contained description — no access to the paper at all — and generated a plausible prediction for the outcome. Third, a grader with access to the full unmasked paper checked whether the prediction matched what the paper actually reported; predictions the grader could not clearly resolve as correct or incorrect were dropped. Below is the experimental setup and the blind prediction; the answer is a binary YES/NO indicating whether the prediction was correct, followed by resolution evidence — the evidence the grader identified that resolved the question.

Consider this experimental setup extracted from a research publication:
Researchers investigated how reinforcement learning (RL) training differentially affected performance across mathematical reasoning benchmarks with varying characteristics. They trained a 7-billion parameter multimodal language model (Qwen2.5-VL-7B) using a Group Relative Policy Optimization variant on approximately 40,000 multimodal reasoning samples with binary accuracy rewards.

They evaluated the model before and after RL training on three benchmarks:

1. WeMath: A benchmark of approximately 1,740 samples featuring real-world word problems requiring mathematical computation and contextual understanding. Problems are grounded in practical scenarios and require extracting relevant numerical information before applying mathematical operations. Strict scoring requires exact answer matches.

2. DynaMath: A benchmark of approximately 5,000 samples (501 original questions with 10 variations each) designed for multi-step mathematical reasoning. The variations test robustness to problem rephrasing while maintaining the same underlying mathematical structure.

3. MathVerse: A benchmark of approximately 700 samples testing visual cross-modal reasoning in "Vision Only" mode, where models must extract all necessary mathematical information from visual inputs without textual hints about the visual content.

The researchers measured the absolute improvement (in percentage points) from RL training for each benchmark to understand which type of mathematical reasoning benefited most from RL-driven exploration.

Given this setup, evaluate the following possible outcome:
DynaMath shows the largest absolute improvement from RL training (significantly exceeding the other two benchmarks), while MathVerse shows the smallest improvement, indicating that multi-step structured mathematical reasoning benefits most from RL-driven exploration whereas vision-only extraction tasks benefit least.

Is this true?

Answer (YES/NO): NO